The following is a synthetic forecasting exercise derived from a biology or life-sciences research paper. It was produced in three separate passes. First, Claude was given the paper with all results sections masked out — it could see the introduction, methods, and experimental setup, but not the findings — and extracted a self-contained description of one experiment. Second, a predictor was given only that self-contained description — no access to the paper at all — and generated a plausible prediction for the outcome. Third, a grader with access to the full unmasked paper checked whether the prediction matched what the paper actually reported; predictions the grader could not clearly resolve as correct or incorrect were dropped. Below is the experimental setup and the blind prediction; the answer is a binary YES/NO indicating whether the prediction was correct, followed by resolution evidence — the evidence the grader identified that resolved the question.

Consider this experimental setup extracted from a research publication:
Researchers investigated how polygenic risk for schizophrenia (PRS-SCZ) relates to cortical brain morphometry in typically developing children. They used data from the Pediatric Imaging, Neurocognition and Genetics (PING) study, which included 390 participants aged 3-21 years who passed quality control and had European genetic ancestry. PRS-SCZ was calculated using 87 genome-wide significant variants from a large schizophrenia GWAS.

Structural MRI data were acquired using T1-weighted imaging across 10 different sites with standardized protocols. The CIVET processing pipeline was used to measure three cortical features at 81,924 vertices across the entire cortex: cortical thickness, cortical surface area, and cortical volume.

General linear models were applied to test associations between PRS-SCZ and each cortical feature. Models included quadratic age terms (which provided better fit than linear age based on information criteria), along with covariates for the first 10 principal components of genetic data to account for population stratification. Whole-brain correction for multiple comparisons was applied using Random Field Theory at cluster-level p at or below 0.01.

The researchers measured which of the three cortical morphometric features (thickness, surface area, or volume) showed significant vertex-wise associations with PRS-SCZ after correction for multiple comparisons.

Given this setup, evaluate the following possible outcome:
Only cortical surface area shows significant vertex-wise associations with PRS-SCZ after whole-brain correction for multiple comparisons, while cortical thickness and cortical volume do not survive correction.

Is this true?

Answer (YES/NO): NO